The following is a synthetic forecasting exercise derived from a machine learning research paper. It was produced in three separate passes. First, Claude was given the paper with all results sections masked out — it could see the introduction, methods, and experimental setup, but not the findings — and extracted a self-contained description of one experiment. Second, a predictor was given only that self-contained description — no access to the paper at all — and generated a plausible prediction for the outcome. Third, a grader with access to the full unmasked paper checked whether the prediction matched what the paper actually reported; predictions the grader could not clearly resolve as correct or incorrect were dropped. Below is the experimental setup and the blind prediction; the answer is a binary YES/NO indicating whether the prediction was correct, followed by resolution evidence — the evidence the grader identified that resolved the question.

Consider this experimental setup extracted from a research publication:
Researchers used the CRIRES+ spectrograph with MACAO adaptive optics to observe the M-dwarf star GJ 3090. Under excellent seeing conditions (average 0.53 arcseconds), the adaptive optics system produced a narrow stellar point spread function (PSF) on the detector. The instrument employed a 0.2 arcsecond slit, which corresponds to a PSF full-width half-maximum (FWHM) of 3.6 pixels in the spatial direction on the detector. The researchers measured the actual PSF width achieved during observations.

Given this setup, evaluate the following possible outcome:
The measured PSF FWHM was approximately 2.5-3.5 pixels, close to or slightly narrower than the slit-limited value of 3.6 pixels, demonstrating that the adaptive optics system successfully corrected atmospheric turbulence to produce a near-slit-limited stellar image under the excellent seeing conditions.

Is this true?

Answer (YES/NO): NO